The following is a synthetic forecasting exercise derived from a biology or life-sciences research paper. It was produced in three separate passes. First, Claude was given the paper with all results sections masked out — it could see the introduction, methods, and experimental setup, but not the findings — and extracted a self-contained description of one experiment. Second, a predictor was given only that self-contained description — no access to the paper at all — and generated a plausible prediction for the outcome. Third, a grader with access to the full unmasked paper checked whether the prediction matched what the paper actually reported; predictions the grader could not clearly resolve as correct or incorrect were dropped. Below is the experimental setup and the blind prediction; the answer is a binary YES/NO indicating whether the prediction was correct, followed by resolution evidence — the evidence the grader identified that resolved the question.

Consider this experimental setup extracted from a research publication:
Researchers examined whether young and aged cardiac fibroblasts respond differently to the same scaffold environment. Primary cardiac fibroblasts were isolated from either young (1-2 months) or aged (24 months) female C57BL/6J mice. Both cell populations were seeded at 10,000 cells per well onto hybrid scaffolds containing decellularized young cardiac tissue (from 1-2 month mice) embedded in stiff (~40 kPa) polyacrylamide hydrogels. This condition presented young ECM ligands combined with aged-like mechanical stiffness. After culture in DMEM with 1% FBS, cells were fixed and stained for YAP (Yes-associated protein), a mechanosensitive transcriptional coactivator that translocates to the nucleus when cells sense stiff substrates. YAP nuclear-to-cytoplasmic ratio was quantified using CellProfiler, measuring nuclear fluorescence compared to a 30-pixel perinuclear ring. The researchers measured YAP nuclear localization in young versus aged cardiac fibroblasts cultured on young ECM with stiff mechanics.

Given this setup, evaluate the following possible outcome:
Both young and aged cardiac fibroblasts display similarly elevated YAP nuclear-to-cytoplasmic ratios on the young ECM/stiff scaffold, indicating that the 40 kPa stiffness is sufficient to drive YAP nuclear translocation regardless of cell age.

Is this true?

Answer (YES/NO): NO